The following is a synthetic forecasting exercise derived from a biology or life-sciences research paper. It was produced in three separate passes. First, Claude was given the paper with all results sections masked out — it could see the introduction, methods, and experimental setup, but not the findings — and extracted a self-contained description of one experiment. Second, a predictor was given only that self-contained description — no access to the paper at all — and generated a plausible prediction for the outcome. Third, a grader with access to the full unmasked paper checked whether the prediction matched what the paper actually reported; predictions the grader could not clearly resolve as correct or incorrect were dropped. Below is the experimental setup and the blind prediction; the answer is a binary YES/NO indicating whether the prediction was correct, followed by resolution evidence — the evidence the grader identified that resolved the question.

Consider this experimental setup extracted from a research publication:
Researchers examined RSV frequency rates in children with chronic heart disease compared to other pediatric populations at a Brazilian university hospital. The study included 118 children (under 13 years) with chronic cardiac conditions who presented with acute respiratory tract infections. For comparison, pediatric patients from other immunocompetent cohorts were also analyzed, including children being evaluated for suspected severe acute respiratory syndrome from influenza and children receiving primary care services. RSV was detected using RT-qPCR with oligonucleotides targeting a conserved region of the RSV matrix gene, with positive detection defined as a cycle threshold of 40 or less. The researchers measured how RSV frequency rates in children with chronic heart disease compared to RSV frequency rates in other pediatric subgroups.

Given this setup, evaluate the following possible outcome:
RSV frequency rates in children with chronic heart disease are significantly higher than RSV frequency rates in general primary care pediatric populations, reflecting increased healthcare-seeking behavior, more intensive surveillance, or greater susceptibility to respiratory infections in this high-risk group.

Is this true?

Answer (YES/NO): NO